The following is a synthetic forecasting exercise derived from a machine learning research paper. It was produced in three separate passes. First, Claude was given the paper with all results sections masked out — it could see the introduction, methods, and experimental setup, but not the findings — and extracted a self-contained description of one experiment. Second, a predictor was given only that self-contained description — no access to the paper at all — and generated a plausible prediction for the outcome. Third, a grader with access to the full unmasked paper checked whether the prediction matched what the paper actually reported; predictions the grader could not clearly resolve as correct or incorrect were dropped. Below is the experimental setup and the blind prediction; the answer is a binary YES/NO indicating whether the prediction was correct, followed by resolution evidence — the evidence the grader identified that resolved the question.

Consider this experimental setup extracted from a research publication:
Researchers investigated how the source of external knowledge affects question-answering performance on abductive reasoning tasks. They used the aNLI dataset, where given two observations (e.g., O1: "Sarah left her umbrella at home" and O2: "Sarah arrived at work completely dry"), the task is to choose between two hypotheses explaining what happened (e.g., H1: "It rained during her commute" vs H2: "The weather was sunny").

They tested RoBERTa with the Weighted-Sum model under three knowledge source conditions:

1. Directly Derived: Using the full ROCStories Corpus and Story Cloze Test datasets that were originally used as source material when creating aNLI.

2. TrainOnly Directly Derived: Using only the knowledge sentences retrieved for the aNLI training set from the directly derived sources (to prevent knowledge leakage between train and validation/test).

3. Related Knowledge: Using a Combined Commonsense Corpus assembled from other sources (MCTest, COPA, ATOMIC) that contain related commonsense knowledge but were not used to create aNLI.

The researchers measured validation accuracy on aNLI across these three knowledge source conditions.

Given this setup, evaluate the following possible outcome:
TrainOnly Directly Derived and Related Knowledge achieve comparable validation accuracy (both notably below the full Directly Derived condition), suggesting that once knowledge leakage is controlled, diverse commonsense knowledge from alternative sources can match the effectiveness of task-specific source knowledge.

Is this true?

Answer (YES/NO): NO